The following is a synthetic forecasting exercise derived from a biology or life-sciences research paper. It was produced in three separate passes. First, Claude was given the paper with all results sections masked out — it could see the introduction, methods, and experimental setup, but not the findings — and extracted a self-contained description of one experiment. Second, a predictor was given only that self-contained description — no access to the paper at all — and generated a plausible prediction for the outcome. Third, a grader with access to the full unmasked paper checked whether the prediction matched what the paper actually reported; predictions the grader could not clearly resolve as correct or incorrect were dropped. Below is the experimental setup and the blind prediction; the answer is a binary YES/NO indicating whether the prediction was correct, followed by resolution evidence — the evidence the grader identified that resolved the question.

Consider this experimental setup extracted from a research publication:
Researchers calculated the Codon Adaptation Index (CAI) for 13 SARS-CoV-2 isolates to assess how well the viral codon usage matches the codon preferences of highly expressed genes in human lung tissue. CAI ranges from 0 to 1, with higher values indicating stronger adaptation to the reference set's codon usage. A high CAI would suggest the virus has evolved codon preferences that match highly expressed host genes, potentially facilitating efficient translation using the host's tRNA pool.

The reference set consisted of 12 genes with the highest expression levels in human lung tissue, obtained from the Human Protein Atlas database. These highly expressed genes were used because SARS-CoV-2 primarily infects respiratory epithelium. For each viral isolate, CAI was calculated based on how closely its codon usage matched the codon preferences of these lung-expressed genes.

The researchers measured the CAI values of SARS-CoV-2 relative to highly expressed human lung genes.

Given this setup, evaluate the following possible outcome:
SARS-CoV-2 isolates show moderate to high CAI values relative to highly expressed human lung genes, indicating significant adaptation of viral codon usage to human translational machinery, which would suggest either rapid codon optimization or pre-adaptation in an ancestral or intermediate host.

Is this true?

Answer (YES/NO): NO